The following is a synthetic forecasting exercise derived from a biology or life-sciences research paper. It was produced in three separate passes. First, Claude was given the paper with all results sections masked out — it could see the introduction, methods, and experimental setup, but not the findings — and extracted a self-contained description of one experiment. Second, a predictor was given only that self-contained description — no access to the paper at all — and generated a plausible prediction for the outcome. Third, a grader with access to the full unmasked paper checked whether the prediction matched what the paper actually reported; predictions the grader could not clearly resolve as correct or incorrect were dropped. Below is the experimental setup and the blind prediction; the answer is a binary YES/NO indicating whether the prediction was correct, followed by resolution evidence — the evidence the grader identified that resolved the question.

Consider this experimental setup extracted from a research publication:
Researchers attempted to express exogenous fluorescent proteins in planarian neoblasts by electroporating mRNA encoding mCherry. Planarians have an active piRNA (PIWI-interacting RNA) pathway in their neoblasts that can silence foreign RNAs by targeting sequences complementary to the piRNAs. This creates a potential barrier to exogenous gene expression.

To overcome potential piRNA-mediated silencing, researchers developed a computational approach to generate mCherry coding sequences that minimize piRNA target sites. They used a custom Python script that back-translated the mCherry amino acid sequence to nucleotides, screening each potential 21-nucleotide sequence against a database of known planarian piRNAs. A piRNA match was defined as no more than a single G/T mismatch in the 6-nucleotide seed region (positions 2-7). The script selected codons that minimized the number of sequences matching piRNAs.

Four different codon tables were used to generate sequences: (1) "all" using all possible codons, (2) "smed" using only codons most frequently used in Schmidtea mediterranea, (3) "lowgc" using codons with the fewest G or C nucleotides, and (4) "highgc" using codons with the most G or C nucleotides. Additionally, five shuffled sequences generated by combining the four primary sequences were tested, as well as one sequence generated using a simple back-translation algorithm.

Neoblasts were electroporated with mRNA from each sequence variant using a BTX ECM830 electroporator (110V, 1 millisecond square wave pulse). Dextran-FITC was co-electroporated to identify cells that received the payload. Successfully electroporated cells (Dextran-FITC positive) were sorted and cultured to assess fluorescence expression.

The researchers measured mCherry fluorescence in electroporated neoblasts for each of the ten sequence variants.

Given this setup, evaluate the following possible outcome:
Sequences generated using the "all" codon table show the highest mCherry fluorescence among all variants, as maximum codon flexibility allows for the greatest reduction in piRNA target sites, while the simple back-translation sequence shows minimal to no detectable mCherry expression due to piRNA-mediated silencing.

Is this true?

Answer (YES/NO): NO